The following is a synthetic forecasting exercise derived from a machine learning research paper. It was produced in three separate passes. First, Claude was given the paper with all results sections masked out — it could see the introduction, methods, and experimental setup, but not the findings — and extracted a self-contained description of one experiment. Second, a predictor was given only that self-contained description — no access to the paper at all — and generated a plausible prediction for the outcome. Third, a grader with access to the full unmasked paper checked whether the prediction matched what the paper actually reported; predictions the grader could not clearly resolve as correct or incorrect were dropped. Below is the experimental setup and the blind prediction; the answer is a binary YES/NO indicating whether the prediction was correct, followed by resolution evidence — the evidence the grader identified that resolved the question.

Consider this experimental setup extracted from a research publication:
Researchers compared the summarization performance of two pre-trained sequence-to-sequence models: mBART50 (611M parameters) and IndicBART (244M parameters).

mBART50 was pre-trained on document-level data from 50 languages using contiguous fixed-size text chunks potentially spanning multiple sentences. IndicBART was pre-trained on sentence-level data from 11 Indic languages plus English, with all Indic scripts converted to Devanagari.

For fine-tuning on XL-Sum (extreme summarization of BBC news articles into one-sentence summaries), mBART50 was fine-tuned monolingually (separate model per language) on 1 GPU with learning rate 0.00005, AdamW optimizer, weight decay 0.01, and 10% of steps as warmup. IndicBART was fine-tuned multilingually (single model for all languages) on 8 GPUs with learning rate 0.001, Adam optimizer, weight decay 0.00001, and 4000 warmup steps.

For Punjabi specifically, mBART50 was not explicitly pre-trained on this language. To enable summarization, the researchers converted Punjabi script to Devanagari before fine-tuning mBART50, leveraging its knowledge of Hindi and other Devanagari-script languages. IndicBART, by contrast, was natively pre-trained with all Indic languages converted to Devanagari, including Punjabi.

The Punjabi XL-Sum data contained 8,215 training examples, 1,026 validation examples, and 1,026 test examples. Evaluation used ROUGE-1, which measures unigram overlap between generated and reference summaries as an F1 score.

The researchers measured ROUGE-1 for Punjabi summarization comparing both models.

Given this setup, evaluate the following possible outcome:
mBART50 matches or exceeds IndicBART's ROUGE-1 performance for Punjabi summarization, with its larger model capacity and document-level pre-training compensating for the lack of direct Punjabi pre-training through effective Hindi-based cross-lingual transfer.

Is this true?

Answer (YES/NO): NO